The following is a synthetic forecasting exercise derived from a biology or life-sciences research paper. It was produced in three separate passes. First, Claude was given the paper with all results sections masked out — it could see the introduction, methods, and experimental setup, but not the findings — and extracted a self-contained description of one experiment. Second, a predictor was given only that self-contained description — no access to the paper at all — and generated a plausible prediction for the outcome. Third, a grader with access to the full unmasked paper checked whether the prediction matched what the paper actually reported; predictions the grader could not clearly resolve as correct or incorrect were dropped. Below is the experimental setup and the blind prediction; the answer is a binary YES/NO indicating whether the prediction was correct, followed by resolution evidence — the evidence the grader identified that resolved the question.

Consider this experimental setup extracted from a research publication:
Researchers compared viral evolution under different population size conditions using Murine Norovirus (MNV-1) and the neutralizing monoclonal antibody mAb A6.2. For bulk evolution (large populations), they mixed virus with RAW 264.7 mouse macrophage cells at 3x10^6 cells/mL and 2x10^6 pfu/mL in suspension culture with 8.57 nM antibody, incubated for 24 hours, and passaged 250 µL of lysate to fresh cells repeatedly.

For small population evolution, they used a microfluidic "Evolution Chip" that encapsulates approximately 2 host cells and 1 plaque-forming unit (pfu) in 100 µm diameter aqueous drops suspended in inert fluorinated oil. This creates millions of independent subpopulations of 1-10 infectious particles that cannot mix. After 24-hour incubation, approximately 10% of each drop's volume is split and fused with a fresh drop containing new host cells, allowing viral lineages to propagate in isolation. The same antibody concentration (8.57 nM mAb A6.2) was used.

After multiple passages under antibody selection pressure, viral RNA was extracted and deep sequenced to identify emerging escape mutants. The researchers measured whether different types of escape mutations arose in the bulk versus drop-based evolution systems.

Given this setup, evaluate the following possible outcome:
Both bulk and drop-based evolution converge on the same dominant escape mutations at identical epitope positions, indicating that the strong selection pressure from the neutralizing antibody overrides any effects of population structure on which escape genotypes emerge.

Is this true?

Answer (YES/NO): NO